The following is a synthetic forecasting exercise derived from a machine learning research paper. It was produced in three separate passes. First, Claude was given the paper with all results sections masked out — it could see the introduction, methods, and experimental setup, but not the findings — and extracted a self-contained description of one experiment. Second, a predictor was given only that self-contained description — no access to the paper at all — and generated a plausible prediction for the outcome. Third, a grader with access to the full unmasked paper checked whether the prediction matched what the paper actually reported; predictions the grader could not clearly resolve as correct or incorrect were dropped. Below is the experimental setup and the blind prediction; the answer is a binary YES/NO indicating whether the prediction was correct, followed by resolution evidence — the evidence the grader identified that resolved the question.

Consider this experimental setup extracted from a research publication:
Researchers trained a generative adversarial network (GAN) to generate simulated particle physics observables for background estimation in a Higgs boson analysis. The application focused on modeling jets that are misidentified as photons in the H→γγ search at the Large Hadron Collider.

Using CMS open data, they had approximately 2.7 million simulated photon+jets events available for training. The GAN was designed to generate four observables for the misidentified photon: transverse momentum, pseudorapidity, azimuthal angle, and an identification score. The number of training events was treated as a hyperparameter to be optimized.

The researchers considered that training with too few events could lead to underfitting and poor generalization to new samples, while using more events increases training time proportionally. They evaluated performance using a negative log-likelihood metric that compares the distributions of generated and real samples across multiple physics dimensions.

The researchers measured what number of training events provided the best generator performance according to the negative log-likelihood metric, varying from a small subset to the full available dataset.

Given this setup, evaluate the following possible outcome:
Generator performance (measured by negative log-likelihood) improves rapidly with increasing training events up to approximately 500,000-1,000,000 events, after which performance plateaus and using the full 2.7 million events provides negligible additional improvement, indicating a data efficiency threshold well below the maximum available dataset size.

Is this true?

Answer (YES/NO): NO